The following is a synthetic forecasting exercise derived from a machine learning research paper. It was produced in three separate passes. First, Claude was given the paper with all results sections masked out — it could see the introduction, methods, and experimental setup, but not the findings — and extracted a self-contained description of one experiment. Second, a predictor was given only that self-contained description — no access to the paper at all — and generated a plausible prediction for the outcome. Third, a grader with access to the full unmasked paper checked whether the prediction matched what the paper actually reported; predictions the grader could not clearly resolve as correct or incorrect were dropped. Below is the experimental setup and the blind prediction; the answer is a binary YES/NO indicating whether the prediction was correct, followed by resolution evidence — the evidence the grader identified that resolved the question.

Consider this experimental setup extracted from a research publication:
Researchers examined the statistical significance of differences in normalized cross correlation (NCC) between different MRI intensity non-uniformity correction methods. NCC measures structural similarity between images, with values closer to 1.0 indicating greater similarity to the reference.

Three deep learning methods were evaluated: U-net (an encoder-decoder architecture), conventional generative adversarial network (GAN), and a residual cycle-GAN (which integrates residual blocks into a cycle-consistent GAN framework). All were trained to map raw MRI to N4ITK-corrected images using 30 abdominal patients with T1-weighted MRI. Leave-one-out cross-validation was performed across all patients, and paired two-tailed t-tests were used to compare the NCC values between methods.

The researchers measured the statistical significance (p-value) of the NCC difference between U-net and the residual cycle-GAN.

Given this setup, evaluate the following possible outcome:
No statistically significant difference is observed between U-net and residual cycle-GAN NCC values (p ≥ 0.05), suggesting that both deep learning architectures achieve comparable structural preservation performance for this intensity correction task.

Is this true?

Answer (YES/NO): YES